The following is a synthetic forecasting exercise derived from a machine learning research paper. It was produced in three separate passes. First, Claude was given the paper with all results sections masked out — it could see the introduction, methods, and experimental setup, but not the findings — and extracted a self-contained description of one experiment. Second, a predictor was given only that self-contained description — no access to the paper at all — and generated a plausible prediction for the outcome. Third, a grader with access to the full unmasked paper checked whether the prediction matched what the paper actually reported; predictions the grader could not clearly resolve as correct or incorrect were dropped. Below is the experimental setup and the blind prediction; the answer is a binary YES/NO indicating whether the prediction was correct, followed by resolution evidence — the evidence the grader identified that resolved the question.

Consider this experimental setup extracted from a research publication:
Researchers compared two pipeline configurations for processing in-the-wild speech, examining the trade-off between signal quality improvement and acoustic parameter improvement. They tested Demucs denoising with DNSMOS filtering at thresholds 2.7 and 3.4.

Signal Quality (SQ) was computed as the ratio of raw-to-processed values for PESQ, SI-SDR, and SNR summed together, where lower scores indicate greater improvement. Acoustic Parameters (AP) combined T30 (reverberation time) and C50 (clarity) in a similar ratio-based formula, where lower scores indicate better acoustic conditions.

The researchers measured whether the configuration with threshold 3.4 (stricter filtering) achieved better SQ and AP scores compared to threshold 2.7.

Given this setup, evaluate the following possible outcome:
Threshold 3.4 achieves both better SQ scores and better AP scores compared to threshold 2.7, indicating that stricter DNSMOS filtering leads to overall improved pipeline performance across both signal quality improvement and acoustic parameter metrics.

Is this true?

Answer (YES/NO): YES